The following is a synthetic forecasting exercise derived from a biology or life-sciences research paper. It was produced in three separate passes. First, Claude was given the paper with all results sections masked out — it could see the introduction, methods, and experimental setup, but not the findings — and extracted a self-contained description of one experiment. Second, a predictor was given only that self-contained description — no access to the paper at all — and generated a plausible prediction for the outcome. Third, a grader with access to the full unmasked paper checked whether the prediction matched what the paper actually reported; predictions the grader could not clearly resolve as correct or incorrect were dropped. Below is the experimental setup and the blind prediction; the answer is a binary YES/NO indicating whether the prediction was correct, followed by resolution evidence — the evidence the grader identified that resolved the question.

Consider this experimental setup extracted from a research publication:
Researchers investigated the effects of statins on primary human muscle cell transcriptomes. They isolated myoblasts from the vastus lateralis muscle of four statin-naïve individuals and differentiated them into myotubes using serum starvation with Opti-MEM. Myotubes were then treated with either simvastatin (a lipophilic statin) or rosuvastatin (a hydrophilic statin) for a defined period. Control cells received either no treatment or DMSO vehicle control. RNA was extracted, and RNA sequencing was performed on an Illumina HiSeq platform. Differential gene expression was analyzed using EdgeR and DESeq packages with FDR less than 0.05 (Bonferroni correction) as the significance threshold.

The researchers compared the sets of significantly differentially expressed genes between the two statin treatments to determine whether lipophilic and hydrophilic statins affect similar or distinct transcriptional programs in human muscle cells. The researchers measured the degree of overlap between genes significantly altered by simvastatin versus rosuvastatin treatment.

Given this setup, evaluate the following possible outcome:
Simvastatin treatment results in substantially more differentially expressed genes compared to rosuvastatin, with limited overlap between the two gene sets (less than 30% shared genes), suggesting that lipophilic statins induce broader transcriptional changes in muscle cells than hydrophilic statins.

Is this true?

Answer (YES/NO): YES